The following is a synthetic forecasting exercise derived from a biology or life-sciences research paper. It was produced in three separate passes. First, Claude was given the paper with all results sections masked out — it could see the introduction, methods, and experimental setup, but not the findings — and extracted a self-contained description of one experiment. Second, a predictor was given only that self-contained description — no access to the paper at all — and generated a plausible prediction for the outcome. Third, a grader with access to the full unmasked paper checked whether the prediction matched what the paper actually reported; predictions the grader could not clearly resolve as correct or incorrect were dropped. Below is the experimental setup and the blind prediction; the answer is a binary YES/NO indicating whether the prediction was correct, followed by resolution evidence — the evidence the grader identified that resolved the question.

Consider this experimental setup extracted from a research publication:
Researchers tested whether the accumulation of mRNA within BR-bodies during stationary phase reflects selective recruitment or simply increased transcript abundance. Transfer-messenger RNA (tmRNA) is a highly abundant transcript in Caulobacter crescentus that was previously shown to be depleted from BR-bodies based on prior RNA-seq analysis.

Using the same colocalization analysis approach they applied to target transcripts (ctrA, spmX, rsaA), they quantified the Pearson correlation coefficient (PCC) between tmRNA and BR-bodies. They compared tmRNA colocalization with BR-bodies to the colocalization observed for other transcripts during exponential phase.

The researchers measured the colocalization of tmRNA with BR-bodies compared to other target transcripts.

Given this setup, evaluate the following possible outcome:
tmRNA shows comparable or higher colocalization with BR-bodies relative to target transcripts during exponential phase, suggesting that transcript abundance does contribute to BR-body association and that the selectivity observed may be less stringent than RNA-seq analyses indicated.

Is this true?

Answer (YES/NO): NO